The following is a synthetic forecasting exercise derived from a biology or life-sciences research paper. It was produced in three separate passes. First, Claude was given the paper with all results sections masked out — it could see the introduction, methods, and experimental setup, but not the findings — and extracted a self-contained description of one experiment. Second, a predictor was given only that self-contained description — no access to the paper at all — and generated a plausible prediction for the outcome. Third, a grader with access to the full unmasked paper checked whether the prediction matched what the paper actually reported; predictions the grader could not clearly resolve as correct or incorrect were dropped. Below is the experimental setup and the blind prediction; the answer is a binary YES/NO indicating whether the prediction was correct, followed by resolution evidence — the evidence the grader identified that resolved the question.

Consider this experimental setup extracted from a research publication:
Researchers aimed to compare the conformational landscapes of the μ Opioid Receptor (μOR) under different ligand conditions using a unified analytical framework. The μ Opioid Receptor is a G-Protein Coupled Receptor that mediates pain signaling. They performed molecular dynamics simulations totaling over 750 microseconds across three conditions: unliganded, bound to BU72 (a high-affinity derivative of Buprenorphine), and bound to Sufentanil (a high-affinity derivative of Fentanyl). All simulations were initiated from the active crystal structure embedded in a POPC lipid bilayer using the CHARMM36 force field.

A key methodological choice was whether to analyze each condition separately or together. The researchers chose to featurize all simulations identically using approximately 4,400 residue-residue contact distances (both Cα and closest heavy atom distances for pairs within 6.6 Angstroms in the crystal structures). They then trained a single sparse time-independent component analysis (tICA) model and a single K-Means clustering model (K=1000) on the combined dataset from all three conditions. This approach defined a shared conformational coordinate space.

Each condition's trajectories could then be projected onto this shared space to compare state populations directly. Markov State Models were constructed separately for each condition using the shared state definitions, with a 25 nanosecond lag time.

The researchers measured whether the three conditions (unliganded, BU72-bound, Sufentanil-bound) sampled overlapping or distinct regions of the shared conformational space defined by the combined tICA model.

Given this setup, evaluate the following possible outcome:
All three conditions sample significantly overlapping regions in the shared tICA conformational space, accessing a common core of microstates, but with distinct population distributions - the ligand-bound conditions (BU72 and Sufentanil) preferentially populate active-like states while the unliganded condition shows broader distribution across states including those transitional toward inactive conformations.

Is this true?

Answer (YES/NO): NO